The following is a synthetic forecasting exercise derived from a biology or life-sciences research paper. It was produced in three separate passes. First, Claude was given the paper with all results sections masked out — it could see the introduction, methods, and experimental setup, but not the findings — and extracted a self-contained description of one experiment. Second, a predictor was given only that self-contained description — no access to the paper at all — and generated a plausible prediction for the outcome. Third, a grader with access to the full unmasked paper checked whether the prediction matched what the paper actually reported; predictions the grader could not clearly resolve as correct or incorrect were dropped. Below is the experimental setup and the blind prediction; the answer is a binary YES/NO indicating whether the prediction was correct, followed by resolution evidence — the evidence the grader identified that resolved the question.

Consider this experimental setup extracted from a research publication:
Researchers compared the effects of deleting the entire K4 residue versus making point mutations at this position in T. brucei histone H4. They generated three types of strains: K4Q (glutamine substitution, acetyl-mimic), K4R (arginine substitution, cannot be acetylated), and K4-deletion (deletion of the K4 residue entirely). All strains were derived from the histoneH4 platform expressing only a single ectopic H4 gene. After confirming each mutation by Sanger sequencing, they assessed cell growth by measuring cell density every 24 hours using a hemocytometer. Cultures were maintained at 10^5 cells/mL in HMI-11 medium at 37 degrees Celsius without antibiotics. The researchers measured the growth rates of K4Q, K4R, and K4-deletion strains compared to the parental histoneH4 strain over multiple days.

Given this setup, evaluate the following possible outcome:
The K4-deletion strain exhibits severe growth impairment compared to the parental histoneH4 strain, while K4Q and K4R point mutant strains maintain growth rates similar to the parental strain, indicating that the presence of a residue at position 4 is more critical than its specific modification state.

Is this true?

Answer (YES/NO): NO